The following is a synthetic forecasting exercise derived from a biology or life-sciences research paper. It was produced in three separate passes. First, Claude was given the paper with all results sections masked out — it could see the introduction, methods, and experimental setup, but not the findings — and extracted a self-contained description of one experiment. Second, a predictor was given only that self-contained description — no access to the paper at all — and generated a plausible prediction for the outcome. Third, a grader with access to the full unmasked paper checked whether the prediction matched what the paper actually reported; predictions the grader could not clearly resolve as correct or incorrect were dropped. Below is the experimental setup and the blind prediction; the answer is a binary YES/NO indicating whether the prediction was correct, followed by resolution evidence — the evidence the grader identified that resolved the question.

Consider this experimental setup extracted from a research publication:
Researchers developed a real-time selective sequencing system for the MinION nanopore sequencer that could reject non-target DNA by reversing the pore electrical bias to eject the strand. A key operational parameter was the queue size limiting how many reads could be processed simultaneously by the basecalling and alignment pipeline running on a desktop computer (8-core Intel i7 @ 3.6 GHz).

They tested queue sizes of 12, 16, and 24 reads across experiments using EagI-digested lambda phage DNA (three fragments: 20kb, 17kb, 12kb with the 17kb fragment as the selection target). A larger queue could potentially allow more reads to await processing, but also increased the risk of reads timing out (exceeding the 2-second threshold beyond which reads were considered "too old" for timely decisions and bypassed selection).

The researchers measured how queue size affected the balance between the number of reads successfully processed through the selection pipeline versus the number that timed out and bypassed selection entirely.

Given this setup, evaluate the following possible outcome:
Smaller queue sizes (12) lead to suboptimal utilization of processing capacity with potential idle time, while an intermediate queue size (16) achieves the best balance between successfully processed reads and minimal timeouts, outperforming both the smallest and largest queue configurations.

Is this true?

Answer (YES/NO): NO